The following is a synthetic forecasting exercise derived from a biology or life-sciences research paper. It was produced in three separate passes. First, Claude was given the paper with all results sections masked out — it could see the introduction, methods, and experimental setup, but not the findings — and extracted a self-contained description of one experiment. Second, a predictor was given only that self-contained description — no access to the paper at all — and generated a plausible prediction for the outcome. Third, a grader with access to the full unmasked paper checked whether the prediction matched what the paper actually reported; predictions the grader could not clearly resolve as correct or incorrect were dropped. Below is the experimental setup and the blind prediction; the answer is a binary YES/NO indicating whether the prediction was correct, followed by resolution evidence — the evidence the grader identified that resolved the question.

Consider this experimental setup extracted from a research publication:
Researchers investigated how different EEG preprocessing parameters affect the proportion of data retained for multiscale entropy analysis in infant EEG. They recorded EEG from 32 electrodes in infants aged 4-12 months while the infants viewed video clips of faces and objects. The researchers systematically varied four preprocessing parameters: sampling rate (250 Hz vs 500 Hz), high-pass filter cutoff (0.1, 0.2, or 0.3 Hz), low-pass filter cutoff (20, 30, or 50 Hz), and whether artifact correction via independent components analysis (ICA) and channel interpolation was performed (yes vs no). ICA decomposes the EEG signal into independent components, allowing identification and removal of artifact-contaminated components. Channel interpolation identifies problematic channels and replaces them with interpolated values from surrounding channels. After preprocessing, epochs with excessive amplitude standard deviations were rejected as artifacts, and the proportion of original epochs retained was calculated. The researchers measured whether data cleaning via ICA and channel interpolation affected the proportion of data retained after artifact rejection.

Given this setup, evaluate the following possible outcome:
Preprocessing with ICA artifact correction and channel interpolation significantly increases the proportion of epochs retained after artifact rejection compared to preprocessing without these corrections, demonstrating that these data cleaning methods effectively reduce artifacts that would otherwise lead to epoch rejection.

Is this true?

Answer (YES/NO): YES